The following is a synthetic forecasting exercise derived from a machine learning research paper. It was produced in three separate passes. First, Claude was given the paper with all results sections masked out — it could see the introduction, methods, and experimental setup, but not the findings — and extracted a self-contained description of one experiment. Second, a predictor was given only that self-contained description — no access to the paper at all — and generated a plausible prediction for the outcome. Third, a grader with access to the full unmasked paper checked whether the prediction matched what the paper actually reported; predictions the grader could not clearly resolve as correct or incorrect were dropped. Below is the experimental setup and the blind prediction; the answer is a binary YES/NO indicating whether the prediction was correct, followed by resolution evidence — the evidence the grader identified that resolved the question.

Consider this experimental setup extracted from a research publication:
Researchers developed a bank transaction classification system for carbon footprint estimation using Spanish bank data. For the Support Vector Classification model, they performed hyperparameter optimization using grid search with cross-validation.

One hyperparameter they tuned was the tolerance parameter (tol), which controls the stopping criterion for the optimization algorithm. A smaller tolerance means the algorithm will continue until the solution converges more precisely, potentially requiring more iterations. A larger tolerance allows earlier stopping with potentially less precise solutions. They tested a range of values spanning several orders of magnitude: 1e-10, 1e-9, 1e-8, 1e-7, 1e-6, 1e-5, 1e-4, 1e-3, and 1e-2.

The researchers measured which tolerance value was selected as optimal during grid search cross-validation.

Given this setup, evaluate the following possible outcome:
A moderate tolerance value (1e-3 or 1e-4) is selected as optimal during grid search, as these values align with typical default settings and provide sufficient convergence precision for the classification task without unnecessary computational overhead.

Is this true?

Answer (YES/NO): NO